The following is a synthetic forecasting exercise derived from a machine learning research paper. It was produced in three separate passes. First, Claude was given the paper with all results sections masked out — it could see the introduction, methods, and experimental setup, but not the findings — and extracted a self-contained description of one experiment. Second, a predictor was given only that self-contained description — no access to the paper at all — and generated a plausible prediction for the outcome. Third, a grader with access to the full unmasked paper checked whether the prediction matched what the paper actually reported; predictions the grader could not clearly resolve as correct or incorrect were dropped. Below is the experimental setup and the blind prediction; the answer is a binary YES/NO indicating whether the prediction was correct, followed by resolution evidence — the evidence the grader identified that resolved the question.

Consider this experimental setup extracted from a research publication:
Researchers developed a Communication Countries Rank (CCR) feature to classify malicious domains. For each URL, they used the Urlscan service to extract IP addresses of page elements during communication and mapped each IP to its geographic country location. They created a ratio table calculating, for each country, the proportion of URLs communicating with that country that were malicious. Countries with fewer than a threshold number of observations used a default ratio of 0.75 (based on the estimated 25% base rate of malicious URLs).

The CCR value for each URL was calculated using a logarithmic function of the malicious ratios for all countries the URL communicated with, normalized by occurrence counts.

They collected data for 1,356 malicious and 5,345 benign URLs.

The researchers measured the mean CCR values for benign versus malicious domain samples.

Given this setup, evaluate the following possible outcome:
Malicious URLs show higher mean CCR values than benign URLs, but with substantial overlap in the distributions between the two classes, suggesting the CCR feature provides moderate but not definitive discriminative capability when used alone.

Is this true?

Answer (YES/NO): NO